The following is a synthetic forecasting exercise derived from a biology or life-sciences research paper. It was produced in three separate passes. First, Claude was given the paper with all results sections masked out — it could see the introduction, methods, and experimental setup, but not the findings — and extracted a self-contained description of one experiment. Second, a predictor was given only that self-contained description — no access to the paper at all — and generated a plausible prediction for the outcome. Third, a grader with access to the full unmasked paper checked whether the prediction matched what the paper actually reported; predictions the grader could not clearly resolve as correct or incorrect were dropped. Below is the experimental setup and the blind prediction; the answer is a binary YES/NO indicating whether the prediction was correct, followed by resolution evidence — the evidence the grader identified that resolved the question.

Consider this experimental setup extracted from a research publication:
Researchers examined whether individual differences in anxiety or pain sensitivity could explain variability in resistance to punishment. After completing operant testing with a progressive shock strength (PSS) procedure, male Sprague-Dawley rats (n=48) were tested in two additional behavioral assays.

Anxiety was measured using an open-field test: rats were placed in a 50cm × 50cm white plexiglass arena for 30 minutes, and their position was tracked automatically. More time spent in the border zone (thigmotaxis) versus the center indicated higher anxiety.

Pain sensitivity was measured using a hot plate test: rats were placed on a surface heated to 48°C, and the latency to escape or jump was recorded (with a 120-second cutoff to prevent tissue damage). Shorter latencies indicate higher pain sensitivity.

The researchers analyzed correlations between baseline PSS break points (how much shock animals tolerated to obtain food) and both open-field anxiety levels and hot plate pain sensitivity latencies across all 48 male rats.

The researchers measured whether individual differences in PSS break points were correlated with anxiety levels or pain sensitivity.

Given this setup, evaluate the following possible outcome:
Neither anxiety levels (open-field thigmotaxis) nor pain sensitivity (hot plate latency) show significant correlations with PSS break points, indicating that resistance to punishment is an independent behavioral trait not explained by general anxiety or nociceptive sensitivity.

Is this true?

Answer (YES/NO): YES